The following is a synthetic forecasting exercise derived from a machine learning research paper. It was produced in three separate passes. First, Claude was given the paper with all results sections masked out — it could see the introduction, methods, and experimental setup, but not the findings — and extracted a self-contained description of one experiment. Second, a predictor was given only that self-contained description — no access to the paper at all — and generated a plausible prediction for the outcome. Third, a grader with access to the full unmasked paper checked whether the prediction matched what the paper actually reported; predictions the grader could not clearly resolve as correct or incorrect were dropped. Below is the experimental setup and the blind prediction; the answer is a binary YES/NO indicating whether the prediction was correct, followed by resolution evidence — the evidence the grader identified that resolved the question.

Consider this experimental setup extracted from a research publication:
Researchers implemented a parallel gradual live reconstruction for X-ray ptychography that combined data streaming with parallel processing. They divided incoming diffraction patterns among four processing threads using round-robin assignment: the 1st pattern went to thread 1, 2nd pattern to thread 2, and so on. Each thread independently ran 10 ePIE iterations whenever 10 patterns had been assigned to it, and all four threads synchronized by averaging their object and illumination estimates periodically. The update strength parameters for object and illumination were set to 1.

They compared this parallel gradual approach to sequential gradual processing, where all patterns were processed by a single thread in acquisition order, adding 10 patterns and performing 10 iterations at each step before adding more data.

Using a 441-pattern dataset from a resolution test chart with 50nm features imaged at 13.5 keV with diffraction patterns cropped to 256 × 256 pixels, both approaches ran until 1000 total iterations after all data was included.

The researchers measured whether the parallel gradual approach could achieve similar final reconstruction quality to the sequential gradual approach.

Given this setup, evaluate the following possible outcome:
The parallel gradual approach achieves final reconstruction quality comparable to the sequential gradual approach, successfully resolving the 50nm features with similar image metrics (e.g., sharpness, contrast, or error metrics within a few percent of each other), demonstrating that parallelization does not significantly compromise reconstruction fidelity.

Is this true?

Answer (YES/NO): NO